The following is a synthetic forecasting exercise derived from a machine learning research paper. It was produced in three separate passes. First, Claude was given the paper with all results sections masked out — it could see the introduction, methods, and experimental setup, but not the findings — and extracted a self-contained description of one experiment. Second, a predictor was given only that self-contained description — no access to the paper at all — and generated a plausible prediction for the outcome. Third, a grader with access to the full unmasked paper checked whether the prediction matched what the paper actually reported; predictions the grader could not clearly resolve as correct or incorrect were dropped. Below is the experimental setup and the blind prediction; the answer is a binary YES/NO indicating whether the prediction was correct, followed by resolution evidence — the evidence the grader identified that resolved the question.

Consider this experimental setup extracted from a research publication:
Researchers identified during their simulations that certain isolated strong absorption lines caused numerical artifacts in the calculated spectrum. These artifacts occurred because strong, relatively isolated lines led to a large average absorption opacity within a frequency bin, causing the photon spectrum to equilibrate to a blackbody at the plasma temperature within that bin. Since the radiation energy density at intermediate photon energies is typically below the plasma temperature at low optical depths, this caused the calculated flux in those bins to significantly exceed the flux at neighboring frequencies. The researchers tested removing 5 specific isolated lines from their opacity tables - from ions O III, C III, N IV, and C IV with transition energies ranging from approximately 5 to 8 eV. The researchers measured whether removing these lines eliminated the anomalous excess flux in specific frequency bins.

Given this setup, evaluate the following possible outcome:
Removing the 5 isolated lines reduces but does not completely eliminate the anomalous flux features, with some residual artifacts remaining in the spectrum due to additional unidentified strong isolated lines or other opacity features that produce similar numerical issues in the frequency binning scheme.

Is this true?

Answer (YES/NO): YES